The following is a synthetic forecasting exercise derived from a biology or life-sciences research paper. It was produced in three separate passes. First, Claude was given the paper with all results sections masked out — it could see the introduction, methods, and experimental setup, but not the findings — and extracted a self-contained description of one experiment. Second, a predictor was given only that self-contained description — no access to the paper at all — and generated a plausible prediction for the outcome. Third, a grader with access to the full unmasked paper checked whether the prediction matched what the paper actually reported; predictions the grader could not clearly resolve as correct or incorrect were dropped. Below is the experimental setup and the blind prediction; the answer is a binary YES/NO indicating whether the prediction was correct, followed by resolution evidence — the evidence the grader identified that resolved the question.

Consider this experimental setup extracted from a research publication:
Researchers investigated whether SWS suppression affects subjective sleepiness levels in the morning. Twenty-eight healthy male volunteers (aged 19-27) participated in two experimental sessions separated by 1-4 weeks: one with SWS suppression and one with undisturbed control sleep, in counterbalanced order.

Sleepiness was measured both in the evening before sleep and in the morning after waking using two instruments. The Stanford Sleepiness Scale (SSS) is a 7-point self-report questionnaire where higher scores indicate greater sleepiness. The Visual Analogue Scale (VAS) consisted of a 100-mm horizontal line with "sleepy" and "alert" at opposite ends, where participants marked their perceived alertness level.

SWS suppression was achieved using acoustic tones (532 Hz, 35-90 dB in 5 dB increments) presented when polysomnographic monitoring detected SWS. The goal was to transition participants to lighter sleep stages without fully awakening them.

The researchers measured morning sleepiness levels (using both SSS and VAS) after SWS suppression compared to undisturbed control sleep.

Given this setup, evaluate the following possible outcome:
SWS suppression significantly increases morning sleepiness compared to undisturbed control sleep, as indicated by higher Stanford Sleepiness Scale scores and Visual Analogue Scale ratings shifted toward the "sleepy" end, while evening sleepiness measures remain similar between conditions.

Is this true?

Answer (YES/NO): NO